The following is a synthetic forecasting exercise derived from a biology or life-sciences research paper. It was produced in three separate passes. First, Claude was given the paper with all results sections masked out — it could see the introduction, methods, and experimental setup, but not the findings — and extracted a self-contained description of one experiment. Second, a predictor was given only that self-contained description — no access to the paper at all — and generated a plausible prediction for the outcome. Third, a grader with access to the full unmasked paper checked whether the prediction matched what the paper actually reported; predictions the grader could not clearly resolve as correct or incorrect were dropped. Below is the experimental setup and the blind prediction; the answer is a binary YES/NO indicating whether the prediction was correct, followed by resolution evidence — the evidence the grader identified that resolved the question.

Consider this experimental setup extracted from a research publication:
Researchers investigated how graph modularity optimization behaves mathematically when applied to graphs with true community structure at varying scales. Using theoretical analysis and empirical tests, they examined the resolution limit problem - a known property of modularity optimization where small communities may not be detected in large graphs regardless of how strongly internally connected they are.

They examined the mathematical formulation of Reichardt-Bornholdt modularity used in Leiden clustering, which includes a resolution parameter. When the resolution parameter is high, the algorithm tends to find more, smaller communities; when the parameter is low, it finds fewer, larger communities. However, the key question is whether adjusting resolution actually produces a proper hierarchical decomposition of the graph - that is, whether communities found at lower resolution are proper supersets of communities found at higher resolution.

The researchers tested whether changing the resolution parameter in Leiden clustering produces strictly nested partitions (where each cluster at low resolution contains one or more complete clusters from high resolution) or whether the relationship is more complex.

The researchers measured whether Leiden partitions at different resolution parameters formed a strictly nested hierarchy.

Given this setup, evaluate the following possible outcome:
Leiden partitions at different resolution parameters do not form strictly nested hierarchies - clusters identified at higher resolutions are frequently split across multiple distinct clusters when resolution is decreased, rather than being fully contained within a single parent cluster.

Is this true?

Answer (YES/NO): YES